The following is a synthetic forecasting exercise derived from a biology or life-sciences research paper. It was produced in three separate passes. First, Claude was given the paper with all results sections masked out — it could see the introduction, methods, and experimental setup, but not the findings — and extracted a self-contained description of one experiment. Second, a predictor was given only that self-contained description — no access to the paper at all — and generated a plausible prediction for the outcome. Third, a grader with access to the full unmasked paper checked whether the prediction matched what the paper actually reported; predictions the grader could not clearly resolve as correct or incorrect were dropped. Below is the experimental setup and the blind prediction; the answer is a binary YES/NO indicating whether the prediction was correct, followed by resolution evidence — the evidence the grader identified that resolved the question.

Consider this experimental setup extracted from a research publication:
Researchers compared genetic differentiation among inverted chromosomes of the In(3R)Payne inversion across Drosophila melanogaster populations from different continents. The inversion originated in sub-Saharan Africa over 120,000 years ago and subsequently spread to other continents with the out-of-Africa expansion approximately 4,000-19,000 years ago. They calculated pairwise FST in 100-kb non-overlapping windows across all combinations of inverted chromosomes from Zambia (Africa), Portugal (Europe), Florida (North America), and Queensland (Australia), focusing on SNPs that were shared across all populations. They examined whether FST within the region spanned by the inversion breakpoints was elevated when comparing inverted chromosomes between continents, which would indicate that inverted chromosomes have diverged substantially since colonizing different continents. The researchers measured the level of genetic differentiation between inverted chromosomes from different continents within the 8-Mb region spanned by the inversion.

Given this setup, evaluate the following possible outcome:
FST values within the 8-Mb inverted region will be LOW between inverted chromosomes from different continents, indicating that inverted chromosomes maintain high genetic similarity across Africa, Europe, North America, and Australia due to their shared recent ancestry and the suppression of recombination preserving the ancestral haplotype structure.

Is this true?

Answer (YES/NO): YES